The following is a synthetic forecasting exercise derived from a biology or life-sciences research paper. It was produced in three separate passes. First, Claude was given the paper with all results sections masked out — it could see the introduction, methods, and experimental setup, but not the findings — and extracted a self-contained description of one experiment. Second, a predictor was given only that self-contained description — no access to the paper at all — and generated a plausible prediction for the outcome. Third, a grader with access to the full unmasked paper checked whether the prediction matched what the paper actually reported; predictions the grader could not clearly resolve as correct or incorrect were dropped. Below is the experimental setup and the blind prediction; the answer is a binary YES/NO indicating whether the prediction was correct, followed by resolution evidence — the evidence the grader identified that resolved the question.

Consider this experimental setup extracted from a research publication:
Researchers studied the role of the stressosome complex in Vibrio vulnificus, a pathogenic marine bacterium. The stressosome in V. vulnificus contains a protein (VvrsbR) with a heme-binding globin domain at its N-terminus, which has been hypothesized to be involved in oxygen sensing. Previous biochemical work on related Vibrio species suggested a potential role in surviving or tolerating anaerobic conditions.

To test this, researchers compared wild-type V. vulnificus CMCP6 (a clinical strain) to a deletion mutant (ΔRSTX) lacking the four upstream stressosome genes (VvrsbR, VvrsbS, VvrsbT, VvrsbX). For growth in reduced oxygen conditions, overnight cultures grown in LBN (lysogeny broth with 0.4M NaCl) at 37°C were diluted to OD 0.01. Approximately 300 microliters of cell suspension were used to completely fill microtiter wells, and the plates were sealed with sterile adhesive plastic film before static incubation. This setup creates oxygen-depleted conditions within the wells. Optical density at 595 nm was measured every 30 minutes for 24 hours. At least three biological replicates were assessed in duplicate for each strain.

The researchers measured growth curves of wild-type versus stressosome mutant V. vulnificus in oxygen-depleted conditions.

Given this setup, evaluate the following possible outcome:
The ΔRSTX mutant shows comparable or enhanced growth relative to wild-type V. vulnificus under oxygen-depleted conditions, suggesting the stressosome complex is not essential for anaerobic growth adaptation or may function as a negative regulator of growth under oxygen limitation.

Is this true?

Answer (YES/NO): YES